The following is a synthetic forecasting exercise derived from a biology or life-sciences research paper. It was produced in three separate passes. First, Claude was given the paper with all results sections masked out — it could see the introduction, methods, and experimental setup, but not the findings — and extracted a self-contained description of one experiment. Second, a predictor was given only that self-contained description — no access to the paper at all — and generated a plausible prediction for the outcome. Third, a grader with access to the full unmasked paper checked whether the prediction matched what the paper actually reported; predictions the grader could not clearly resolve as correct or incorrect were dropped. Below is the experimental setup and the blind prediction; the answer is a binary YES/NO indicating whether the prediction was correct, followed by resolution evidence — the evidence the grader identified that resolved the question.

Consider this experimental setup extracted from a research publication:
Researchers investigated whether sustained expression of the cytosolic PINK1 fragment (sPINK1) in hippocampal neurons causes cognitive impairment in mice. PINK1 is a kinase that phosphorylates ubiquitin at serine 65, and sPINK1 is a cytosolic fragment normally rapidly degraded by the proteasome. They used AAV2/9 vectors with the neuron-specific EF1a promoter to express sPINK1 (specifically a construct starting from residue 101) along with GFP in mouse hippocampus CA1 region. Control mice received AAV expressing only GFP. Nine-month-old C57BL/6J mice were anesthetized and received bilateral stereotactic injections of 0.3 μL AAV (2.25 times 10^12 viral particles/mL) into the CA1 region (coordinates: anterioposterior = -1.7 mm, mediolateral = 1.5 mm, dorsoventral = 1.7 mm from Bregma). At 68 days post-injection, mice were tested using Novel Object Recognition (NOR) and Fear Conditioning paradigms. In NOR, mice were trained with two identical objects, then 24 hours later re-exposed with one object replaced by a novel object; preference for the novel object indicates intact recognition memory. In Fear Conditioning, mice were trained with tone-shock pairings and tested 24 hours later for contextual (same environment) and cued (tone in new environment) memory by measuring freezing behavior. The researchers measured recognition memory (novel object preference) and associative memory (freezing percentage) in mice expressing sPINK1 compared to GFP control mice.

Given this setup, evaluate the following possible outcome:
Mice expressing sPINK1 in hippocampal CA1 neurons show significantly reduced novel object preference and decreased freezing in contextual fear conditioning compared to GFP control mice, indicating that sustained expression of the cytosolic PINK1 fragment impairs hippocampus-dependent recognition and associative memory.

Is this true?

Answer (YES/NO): YES